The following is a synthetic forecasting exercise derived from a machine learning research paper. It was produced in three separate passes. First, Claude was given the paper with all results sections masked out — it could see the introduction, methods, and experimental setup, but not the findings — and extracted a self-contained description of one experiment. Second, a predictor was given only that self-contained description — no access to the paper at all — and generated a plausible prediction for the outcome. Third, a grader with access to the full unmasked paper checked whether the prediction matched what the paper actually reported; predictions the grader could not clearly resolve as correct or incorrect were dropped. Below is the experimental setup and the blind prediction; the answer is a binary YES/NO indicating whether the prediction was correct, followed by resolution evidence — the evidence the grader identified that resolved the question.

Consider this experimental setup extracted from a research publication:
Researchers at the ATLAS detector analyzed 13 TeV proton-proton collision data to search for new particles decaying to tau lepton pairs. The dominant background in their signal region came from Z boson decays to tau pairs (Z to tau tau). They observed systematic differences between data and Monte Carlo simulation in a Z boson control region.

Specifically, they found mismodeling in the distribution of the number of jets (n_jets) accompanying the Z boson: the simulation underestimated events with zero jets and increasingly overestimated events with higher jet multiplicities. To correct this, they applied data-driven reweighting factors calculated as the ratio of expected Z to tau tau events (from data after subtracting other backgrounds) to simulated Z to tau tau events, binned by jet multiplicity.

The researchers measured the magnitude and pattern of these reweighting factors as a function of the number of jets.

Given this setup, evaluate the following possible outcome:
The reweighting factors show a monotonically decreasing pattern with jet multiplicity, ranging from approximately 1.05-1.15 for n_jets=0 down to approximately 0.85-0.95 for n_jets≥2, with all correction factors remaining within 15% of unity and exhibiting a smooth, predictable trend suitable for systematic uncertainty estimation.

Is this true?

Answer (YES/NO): NO